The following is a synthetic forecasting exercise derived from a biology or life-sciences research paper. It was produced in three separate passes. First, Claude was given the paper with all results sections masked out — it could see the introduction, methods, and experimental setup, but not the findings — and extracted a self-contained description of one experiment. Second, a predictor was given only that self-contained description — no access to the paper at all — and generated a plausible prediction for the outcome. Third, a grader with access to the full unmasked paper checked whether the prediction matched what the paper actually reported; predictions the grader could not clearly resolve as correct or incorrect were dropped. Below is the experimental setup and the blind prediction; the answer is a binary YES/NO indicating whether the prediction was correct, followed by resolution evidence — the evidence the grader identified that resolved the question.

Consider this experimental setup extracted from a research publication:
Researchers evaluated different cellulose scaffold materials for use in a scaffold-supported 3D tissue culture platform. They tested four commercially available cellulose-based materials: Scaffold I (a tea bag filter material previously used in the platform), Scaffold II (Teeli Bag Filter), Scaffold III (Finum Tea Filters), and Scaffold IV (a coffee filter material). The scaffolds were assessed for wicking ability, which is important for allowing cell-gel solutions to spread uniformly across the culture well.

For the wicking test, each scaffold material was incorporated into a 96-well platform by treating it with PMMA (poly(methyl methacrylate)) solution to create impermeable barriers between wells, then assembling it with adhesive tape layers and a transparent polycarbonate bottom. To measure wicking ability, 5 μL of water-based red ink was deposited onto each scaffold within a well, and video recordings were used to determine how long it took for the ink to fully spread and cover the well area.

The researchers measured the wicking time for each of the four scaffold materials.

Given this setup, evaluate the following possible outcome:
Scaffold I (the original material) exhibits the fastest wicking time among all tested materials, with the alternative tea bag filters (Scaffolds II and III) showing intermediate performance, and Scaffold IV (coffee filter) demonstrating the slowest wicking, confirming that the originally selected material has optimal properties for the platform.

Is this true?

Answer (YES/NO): NO